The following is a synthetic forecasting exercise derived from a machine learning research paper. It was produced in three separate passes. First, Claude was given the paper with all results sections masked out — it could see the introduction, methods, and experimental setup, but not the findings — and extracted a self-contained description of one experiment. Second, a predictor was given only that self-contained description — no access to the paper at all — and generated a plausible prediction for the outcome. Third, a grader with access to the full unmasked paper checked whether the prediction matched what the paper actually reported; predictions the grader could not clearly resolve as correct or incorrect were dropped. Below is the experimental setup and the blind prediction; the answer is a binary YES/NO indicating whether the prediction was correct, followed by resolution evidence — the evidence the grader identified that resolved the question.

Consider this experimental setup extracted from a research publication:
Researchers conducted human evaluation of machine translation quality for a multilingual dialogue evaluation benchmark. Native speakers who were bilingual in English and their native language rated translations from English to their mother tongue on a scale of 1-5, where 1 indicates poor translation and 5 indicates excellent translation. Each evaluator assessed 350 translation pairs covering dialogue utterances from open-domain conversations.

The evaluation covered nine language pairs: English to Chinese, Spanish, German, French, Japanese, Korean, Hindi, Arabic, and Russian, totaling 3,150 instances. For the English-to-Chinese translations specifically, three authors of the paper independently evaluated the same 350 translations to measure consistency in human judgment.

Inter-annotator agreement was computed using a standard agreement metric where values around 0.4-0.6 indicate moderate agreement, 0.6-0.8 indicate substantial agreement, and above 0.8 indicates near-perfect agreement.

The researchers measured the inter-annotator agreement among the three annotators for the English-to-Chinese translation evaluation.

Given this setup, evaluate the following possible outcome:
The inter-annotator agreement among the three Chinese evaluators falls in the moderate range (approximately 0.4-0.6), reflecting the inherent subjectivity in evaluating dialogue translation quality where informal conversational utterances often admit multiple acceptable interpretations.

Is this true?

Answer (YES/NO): YES